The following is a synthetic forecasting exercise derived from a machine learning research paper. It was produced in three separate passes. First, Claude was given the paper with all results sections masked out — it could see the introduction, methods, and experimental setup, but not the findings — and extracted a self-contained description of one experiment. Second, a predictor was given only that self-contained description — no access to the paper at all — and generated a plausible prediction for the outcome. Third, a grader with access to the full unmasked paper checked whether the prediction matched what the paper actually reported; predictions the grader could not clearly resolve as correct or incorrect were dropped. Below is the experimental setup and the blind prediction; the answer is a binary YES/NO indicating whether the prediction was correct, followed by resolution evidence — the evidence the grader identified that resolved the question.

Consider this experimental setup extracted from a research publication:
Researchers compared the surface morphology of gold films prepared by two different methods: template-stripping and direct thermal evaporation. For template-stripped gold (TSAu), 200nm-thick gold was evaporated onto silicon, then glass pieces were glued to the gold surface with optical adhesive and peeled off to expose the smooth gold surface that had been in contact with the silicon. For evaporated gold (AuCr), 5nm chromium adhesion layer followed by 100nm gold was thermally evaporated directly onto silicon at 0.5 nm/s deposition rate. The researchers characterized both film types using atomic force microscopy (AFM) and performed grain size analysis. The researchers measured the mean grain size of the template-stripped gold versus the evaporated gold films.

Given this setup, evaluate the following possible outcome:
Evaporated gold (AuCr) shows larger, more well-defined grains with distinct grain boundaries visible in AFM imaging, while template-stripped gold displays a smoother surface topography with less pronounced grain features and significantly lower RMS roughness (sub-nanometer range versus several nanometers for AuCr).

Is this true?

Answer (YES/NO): NO